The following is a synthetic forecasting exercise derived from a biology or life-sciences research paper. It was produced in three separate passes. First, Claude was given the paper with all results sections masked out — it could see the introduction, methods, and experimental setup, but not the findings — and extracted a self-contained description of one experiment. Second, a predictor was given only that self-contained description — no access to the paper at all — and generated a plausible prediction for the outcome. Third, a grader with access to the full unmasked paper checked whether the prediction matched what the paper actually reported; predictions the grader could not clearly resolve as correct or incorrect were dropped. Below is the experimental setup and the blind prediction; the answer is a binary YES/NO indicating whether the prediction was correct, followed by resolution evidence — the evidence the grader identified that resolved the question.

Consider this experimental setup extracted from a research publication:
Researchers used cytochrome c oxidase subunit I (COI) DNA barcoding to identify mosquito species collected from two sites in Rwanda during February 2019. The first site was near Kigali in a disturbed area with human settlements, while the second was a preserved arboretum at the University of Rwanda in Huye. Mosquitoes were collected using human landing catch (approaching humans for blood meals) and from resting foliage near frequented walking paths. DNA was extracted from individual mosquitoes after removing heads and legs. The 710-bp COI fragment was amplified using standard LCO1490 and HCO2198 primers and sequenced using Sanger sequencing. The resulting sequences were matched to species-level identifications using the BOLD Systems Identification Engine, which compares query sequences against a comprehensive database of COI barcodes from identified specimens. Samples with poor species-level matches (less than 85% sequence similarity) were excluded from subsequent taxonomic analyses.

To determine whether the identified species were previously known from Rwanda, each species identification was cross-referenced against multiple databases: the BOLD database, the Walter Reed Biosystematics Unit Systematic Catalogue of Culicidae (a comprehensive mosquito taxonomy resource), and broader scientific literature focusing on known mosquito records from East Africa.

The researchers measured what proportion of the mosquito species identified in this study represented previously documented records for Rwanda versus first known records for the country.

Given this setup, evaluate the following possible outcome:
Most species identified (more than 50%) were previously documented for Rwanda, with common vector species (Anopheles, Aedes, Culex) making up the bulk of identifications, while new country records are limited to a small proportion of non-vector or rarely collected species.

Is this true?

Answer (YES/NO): NO